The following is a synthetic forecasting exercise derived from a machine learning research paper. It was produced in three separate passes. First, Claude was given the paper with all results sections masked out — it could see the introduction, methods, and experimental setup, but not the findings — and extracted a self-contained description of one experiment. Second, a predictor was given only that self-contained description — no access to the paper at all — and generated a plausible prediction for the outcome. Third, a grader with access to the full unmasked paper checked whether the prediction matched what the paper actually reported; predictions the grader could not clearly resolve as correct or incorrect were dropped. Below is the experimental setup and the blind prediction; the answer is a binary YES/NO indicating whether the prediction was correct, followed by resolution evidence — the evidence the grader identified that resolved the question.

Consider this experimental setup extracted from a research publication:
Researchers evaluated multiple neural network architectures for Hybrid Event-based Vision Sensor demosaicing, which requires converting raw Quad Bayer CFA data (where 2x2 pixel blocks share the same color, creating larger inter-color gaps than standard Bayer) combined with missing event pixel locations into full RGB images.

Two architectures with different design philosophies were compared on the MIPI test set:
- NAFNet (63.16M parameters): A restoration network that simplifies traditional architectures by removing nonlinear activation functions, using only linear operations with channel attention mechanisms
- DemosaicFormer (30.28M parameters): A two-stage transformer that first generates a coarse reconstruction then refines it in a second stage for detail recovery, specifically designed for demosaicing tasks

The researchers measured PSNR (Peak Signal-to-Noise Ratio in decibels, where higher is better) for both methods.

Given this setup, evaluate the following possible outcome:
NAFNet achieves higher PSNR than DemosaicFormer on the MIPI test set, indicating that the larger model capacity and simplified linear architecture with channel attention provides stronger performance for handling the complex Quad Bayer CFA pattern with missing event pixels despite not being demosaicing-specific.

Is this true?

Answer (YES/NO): NO